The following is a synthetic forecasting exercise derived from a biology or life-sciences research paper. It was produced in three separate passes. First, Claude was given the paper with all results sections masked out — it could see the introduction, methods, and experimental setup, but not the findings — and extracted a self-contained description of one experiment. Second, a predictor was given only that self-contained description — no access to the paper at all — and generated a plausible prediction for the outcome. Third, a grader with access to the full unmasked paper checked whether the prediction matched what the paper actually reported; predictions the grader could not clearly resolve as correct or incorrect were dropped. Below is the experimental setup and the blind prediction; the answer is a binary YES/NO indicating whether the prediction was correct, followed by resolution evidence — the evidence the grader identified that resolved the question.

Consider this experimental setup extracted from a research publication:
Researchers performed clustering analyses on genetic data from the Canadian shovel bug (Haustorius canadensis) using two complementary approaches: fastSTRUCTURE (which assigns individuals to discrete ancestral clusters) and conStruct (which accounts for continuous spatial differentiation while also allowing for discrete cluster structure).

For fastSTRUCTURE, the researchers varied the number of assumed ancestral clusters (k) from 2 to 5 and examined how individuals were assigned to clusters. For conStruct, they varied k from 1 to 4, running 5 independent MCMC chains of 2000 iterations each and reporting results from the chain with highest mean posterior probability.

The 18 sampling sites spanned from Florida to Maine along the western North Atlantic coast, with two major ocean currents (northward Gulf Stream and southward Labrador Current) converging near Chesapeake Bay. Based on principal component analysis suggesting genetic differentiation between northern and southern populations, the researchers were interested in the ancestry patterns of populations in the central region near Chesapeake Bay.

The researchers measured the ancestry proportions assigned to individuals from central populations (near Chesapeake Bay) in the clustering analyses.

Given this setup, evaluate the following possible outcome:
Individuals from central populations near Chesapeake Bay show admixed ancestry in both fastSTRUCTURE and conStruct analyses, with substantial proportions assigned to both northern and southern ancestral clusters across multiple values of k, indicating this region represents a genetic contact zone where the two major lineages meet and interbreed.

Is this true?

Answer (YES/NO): NO